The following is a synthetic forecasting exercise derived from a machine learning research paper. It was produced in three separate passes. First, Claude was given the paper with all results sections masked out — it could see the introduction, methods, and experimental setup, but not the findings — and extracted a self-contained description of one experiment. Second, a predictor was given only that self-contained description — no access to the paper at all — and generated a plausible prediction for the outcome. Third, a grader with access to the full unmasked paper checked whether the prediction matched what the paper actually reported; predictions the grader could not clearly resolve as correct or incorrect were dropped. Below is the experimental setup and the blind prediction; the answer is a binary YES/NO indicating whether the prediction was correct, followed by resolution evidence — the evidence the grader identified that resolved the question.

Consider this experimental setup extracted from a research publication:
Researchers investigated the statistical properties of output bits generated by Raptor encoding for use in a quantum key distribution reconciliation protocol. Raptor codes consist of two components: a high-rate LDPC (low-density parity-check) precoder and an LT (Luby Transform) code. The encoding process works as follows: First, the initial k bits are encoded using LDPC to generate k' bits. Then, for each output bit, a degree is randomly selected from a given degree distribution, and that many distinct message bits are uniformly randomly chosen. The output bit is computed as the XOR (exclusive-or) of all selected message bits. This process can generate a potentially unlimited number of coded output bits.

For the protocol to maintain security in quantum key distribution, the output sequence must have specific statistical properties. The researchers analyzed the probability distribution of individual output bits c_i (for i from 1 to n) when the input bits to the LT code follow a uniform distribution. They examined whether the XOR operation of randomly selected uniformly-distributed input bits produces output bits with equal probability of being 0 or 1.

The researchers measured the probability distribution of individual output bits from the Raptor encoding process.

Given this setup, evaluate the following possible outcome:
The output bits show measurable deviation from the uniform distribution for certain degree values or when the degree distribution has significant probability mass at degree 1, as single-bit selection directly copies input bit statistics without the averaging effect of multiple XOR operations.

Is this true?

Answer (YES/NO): NO